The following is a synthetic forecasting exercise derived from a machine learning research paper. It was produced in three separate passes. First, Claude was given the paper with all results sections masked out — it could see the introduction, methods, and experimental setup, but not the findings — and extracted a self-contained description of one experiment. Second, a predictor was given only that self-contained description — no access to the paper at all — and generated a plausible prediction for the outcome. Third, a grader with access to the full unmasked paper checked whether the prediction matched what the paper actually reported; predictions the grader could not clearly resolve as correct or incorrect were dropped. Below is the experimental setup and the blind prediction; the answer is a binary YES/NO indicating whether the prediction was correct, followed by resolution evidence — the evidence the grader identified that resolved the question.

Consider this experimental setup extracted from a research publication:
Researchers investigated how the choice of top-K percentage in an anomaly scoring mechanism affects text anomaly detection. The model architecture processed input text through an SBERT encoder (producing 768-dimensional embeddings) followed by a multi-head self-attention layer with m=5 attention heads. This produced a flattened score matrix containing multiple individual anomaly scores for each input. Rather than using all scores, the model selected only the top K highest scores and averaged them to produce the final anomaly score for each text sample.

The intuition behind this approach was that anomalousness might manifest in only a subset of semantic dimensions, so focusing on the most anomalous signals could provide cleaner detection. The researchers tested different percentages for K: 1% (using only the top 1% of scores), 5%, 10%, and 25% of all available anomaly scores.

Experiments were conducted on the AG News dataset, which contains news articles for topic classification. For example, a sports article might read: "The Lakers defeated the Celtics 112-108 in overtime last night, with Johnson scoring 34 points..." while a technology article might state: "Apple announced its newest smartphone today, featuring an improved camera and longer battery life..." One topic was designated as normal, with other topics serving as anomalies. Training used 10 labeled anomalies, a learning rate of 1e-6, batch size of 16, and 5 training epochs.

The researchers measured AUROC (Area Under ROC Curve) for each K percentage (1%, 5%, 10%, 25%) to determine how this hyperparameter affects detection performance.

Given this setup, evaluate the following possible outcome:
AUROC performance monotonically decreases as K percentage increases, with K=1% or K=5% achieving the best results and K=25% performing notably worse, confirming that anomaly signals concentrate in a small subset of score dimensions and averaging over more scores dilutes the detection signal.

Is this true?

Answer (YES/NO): NO